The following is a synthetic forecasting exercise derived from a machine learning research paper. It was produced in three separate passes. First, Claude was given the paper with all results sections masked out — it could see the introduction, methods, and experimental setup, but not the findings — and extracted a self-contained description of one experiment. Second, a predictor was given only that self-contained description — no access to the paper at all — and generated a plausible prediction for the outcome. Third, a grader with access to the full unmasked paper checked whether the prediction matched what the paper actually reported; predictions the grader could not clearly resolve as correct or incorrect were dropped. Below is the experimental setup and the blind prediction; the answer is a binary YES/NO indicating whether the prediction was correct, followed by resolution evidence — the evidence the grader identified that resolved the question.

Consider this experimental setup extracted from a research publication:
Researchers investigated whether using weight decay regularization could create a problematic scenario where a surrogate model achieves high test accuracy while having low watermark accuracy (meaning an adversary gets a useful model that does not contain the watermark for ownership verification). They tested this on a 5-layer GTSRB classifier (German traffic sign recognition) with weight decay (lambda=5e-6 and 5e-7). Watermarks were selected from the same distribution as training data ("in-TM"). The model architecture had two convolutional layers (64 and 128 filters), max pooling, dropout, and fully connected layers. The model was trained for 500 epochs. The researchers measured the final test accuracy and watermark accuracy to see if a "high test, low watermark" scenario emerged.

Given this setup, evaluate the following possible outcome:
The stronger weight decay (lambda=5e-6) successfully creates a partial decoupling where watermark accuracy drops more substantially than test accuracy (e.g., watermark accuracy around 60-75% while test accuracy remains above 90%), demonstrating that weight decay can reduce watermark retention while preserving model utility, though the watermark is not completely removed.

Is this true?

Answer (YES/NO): NO